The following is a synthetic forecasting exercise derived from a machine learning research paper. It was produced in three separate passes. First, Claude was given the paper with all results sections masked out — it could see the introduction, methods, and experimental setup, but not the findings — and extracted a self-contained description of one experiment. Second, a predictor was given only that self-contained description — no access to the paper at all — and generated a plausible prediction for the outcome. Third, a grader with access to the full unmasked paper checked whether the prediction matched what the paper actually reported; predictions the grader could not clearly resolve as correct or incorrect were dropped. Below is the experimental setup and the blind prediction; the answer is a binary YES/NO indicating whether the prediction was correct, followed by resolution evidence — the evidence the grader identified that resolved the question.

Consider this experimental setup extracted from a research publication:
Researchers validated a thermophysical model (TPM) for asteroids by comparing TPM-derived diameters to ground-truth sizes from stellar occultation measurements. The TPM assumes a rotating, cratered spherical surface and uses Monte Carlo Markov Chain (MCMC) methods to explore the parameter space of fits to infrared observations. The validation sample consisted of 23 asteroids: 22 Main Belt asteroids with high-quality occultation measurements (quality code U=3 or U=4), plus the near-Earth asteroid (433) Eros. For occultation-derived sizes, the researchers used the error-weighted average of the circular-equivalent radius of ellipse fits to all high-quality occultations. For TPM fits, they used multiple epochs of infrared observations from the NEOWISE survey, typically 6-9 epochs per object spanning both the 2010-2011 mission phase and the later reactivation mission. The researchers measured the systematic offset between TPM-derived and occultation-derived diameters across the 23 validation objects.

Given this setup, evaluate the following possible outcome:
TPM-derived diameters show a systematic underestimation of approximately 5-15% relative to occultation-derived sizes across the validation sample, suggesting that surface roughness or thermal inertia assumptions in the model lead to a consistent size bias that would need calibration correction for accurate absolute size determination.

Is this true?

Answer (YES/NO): NO